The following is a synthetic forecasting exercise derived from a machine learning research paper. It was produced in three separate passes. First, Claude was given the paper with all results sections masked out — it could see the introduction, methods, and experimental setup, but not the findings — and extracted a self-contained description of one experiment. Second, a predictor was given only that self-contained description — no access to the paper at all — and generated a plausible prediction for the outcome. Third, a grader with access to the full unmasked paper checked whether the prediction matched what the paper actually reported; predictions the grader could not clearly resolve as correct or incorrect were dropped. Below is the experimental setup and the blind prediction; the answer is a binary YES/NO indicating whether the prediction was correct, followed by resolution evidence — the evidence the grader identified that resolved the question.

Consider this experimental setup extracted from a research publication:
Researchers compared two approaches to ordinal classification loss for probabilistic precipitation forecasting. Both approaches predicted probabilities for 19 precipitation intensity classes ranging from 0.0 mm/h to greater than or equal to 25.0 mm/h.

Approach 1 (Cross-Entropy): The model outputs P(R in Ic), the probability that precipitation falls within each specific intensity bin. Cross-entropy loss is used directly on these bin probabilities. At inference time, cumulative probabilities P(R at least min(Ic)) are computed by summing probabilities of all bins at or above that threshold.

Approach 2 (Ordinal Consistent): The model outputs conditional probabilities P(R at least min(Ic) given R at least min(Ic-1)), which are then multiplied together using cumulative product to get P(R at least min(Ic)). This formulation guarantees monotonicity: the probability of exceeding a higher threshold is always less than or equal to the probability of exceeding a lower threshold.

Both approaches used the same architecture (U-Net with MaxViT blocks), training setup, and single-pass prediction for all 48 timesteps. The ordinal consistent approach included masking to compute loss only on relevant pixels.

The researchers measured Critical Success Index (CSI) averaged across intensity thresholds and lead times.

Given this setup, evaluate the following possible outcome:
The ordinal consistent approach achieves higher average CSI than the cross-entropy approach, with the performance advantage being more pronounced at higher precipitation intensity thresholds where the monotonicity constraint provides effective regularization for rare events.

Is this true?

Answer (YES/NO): NO